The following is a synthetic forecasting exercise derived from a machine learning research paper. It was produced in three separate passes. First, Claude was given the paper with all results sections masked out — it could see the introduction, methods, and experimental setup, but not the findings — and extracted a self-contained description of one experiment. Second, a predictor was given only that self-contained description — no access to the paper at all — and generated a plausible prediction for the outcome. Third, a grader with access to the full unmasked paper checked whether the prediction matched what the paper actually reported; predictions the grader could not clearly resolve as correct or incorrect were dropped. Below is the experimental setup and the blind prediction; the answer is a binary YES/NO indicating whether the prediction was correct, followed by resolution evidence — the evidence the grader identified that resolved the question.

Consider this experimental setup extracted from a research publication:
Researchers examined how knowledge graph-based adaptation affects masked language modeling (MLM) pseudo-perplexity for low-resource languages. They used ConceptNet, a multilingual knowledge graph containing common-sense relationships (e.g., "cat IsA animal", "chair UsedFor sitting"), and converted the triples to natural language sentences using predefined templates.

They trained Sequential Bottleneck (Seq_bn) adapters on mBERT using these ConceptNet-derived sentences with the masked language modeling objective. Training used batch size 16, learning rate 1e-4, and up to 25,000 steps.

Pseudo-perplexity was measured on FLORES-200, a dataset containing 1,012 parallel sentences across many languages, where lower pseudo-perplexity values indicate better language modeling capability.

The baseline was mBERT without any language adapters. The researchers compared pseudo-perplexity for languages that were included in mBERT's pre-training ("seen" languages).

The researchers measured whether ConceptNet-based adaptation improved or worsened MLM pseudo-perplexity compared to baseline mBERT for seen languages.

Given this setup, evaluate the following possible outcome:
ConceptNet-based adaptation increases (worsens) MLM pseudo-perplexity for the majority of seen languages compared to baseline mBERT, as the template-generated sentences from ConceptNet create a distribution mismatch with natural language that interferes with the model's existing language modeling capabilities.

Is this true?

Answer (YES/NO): YES